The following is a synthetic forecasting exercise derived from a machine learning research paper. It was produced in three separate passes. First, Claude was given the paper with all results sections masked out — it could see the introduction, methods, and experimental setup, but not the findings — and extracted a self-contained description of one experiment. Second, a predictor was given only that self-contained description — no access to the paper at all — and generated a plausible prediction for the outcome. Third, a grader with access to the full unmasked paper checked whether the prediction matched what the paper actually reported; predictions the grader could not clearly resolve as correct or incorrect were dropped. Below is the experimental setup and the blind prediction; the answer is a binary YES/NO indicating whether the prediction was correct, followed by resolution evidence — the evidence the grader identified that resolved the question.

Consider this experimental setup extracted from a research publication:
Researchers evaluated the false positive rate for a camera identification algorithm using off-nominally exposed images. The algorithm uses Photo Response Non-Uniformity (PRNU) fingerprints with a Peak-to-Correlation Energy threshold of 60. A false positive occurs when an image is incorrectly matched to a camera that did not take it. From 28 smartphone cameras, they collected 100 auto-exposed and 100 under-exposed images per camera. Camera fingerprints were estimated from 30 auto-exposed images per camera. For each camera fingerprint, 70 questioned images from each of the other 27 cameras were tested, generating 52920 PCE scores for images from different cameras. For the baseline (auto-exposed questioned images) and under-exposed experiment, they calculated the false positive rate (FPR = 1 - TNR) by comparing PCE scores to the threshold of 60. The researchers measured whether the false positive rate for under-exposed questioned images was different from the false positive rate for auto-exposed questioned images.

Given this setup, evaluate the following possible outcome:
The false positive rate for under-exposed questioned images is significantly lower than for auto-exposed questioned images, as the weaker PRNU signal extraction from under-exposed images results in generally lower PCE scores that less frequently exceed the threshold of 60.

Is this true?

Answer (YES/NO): NO